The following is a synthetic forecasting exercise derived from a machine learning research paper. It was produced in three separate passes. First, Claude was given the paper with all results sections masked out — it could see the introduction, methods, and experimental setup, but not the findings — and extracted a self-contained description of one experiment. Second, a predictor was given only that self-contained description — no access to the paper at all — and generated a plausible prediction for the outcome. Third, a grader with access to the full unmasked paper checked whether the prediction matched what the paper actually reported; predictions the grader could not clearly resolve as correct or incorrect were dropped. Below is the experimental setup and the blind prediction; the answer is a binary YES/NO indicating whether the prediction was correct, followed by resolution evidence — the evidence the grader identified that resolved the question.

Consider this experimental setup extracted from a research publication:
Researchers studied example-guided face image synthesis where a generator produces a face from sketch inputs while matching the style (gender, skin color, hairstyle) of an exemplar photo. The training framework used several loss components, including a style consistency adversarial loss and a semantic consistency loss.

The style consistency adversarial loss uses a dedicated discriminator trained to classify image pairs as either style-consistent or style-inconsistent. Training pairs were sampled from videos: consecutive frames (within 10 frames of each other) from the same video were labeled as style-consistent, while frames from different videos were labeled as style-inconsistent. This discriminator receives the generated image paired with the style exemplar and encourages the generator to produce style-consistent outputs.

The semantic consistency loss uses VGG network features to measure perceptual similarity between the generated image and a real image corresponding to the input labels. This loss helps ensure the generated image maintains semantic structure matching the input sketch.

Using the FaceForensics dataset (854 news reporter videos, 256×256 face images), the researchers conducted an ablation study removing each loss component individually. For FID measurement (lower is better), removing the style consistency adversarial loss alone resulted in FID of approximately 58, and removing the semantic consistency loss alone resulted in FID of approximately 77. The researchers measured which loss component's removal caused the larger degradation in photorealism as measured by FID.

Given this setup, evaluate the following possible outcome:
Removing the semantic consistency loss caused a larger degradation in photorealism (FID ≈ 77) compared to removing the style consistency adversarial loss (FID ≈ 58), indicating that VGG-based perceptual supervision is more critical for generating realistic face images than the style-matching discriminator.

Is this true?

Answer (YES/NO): YES